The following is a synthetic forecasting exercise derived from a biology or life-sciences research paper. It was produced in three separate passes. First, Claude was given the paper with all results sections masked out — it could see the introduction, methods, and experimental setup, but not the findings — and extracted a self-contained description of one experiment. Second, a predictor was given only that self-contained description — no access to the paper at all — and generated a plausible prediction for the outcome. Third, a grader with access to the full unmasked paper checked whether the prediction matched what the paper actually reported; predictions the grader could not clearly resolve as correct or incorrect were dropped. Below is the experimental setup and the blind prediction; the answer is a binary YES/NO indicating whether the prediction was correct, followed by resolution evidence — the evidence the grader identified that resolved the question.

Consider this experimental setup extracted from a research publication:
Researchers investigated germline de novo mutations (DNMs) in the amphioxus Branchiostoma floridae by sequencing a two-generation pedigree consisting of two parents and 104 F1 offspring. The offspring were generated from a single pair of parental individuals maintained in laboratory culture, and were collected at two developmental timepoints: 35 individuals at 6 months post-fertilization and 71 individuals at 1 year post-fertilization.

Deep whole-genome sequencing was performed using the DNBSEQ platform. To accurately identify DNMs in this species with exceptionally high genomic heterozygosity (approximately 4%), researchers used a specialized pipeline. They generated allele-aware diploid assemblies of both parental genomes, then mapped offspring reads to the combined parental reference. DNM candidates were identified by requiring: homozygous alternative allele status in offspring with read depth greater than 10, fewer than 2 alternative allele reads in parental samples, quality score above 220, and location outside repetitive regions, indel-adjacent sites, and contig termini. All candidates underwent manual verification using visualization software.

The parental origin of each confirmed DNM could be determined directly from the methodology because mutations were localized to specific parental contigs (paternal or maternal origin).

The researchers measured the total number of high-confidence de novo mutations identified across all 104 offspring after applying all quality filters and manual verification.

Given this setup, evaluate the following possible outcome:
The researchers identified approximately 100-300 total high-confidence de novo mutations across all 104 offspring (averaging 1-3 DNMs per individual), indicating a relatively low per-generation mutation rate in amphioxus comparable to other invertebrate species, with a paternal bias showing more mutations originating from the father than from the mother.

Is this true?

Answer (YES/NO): NO